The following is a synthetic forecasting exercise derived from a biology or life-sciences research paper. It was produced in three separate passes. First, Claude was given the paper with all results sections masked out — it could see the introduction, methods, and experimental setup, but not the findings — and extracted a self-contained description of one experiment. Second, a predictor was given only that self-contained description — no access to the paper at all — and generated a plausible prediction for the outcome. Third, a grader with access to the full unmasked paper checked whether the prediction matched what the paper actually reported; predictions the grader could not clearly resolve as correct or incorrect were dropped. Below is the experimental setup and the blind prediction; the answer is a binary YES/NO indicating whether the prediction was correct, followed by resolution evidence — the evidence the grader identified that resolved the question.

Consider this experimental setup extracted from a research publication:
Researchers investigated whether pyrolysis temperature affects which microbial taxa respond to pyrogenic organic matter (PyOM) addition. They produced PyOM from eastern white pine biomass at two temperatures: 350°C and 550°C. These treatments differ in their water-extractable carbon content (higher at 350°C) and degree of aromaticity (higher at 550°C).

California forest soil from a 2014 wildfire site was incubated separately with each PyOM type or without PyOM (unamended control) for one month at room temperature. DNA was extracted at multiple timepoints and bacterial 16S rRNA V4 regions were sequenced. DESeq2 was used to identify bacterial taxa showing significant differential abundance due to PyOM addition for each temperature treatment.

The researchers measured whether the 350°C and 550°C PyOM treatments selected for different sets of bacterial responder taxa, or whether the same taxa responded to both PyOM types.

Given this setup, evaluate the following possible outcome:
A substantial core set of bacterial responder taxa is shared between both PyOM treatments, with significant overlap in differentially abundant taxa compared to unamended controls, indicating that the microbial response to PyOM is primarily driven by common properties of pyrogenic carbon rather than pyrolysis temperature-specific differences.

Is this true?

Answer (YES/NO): NO